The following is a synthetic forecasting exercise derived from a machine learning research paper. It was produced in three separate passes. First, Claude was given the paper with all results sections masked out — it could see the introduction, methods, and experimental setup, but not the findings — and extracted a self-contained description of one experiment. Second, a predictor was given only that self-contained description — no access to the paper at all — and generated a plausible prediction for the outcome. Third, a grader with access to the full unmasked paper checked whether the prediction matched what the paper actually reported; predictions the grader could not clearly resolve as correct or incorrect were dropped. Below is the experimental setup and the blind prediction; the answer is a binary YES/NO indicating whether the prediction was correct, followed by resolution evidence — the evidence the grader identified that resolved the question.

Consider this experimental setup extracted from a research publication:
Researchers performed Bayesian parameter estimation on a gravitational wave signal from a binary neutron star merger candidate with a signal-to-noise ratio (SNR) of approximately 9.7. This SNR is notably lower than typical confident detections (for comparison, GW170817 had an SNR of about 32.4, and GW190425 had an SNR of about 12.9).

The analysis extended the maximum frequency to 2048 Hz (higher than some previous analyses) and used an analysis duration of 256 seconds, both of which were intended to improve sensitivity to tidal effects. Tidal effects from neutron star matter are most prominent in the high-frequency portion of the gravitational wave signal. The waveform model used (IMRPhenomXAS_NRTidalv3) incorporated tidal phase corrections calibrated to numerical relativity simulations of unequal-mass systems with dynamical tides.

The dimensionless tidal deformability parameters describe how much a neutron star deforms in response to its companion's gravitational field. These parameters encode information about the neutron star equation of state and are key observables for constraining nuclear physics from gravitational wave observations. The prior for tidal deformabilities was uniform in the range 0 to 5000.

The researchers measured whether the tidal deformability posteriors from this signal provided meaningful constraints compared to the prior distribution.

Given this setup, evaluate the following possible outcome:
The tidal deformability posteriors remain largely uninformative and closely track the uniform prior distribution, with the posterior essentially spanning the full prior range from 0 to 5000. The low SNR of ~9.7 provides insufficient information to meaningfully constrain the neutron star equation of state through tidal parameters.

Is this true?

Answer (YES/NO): YES